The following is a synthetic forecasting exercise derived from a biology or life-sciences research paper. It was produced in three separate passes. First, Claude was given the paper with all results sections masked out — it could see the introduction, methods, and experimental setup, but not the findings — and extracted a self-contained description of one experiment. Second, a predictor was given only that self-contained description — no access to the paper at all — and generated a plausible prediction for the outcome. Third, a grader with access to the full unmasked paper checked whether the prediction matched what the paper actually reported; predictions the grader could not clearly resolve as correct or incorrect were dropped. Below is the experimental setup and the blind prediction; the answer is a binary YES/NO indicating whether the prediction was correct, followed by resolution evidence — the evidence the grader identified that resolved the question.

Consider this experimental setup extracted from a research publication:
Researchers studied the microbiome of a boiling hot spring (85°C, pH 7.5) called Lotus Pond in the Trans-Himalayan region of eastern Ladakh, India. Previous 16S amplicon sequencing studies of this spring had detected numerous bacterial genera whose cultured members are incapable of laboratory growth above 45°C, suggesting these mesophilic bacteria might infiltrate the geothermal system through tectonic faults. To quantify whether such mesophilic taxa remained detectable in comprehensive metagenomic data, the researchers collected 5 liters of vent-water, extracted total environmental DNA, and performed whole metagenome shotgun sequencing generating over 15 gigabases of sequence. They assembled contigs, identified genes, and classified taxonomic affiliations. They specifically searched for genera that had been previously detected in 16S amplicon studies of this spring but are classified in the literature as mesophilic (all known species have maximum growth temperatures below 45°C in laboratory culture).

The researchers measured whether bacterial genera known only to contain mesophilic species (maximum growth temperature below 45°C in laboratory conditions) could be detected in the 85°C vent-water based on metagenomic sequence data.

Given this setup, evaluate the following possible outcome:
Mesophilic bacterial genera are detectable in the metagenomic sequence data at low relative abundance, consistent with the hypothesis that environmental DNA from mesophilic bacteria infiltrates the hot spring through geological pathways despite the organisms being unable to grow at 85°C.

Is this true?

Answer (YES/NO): YES